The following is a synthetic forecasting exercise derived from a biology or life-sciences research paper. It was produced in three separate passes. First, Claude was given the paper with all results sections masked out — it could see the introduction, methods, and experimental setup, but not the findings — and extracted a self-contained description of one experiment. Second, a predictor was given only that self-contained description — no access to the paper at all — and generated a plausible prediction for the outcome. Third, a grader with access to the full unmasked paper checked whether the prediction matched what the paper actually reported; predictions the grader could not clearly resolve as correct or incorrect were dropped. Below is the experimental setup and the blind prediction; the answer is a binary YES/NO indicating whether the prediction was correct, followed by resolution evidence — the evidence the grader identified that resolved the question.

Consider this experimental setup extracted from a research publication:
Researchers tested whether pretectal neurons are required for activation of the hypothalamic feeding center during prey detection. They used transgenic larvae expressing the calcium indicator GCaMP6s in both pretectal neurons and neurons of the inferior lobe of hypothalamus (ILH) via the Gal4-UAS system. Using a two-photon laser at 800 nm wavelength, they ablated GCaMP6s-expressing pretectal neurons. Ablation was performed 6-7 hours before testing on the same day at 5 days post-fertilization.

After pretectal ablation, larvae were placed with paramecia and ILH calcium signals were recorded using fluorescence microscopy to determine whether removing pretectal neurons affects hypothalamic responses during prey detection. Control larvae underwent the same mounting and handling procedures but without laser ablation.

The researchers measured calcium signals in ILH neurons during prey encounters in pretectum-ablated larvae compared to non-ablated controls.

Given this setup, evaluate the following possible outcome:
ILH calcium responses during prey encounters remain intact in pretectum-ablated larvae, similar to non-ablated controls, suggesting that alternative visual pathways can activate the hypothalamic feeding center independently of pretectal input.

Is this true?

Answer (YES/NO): NO